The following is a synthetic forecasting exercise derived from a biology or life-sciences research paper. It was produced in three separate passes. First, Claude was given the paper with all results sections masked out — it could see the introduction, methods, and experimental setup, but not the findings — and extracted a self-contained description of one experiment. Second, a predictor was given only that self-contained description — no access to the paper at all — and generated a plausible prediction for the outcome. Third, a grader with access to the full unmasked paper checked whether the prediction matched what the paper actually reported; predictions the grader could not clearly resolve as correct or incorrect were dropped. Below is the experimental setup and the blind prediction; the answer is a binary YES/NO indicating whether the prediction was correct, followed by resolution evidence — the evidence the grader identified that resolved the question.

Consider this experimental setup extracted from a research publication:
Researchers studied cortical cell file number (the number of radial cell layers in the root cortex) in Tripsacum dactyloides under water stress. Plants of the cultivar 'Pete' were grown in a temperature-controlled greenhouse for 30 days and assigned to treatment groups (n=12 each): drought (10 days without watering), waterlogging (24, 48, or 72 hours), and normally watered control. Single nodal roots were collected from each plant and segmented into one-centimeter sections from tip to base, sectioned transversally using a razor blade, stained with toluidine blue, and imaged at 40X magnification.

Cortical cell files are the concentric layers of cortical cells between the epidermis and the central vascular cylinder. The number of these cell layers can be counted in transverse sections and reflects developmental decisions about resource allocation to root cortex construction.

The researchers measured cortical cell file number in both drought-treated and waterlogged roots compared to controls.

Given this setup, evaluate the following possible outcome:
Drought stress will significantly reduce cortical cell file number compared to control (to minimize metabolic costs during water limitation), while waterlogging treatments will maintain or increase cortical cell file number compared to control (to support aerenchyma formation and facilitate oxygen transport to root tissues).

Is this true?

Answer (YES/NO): NO